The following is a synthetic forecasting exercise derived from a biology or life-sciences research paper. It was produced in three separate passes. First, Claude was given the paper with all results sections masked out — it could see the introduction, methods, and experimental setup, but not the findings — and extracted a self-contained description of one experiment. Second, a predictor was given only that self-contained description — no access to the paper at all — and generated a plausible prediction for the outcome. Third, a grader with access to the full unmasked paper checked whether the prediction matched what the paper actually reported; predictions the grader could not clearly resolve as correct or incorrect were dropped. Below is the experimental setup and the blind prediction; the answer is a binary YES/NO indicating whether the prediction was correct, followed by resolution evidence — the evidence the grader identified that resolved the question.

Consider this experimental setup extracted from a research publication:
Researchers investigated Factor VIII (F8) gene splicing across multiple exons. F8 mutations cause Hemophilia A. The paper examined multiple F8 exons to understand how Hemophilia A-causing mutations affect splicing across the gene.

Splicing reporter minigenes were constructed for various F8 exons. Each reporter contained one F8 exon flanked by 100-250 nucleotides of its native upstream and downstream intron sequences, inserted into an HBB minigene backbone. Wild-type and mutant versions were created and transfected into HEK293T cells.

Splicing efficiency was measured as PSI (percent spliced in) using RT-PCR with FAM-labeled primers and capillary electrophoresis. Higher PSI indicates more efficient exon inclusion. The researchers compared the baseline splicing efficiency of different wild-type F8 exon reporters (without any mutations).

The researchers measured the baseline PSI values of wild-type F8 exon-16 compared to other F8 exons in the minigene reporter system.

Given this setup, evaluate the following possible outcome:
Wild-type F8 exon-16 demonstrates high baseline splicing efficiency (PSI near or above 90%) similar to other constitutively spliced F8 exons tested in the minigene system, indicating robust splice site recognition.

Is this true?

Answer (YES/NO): YES